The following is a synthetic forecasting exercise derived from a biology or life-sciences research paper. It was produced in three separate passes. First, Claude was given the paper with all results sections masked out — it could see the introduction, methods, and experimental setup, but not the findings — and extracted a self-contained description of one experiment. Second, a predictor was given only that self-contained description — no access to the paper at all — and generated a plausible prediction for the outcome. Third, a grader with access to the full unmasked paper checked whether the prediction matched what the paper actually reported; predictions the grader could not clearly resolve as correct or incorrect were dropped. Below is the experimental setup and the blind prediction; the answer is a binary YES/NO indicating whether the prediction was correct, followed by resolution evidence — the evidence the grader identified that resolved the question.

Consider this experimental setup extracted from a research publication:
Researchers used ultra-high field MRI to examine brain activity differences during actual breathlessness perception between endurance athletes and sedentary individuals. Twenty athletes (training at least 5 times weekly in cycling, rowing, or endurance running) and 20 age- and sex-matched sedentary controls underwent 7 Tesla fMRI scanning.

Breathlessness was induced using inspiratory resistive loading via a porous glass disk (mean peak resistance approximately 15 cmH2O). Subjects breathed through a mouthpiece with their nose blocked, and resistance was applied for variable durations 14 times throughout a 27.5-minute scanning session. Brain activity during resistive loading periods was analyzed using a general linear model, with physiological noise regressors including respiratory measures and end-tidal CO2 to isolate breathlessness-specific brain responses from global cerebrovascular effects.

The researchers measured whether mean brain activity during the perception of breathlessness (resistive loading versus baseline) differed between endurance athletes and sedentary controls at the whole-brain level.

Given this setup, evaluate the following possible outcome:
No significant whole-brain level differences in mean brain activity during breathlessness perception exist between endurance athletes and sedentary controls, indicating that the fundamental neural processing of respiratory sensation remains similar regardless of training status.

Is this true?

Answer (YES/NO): YES